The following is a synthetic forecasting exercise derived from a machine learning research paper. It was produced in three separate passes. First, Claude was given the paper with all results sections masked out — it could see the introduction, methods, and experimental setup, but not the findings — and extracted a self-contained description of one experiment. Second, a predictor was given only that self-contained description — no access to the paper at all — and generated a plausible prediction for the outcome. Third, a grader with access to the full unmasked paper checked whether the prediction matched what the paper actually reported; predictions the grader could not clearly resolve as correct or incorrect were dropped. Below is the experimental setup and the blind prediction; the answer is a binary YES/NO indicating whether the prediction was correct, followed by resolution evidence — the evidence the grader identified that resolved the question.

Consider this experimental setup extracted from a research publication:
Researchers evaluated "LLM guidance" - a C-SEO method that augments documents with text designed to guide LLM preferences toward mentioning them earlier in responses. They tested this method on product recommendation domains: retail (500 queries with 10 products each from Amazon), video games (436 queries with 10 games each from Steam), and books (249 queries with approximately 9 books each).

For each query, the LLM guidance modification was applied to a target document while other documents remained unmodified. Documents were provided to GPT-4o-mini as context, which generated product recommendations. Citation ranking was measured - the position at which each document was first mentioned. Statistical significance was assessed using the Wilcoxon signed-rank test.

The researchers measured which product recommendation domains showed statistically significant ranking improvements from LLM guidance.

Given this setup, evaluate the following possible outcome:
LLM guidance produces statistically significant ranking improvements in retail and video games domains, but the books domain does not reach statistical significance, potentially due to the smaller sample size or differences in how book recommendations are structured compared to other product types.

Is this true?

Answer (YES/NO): YES